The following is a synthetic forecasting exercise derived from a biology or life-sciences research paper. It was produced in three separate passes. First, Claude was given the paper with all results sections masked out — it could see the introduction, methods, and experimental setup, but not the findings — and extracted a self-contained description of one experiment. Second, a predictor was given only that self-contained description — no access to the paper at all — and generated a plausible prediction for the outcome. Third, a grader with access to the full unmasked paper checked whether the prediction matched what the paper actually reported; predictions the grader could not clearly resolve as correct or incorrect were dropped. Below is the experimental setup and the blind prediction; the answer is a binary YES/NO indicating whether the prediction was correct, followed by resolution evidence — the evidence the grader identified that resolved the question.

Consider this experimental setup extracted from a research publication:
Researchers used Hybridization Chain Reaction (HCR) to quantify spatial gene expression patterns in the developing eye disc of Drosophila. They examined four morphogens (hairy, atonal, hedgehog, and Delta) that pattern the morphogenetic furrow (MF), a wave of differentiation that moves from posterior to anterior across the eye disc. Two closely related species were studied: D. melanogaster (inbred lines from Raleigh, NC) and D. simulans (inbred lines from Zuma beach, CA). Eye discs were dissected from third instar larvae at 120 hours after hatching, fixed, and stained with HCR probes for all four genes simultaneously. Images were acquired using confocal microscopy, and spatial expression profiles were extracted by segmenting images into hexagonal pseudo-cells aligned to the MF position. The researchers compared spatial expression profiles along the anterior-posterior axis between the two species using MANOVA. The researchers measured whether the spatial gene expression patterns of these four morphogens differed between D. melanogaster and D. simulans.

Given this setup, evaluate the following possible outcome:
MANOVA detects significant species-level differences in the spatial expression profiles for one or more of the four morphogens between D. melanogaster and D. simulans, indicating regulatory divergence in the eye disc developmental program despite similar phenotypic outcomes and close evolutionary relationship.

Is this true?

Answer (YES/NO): YES